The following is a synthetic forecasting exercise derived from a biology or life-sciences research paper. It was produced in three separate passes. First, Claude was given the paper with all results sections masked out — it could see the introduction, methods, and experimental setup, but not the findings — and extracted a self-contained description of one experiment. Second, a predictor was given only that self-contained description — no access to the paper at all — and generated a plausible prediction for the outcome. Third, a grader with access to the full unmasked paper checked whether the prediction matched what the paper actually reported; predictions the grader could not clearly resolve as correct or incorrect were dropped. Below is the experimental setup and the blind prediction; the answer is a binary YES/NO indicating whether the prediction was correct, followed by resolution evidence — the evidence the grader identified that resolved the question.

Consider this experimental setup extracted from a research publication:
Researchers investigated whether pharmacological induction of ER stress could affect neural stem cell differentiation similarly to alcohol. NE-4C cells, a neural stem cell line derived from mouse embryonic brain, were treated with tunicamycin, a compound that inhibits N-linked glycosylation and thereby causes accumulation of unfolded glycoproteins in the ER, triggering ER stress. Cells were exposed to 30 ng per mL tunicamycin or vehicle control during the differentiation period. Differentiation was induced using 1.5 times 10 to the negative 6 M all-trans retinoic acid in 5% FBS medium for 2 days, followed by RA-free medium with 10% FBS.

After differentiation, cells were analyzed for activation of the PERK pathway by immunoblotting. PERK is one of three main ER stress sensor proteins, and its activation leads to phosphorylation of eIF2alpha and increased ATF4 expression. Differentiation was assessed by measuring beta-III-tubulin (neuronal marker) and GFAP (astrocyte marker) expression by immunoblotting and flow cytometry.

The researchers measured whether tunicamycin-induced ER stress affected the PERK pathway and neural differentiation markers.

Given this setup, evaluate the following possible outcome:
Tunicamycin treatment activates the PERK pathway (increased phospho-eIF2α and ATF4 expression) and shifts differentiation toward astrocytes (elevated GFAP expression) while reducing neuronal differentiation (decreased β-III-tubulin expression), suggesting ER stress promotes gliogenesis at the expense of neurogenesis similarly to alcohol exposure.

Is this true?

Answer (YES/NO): NO